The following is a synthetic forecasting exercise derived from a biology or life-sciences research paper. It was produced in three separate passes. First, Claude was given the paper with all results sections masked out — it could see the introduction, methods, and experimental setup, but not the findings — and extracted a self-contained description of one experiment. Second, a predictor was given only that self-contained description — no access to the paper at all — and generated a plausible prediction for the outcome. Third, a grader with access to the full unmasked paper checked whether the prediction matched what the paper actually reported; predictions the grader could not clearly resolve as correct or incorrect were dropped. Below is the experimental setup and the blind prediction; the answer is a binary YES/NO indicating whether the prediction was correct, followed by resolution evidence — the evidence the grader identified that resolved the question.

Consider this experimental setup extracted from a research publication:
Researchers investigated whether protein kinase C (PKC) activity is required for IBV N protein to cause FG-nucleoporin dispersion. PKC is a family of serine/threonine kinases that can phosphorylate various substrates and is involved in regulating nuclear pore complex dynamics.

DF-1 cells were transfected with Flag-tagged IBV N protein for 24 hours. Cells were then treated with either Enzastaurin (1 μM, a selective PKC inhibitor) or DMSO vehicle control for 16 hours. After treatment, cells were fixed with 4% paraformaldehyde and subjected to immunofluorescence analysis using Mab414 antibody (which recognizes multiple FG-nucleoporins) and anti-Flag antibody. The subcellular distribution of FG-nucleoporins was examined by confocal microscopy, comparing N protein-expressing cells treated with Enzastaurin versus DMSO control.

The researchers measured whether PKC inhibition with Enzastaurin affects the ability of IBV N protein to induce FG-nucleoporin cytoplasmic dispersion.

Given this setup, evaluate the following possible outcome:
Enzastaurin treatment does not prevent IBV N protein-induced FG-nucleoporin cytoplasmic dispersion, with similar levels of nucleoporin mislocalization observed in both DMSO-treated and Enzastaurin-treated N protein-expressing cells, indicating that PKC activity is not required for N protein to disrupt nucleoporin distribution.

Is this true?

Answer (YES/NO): NO